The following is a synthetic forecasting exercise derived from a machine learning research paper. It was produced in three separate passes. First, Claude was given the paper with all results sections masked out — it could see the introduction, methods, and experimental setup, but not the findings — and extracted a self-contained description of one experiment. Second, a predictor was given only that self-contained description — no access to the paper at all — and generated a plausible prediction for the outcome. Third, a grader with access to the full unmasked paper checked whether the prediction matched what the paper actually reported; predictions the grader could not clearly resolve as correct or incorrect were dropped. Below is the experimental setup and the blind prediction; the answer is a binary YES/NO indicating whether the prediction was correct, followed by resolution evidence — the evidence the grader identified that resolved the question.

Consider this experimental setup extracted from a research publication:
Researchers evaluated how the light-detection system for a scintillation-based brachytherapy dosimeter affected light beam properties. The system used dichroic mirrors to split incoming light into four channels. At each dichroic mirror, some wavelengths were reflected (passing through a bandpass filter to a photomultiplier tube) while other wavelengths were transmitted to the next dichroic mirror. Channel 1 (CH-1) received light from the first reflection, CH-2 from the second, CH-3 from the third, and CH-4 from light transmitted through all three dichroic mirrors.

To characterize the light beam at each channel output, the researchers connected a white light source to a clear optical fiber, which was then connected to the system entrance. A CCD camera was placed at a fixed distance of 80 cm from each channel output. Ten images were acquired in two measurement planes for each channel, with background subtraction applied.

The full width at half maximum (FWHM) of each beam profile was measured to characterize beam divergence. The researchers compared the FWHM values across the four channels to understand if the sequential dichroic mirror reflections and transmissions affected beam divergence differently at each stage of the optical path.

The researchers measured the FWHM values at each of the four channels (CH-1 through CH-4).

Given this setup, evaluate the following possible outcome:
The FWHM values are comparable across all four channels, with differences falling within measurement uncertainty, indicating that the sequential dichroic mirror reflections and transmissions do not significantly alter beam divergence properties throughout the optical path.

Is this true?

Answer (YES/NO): YES